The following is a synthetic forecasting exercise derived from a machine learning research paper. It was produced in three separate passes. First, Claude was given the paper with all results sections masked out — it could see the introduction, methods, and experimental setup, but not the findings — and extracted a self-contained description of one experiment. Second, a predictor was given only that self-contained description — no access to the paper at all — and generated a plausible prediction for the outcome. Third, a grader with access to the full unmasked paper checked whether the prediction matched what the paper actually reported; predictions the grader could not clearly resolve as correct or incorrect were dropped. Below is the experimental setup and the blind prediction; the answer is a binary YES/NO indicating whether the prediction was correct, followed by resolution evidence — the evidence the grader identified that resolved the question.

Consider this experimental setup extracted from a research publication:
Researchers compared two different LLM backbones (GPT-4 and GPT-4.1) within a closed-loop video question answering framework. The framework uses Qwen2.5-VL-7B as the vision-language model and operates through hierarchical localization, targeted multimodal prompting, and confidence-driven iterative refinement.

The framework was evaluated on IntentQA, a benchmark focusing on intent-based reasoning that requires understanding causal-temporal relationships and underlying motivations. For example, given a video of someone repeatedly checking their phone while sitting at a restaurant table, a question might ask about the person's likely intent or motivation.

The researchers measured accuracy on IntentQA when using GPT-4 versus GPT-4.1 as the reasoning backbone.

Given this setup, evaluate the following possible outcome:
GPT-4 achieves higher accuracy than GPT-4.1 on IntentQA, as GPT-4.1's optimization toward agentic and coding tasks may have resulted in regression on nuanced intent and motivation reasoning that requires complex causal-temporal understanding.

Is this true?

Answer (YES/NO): NO